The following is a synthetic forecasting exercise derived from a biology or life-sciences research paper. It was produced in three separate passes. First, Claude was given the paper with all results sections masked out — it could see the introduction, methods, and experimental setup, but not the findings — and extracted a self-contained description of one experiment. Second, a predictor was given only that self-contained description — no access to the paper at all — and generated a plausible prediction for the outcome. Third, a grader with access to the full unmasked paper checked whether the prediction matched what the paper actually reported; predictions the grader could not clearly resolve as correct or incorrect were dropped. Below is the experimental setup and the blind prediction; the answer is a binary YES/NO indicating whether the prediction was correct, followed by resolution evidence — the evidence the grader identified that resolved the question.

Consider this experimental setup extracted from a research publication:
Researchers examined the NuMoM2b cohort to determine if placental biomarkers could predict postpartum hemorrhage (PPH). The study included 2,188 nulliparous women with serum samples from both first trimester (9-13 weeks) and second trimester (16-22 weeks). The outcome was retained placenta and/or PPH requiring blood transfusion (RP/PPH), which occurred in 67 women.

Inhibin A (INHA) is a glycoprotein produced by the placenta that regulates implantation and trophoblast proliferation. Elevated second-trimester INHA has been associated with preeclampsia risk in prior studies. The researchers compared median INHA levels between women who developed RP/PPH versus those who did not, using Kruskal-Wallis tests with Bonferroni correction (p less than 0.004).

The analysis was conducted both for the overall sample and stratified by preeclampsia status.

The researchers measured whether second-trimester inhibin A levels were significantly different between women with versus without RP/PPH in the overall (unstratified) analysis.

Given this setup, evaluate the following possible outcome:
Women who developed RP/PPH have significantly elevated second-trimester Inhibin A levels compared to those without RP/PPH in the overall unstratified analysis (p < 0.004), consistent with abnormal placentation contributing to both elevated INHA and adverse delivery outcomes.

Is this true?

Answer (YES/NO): YES